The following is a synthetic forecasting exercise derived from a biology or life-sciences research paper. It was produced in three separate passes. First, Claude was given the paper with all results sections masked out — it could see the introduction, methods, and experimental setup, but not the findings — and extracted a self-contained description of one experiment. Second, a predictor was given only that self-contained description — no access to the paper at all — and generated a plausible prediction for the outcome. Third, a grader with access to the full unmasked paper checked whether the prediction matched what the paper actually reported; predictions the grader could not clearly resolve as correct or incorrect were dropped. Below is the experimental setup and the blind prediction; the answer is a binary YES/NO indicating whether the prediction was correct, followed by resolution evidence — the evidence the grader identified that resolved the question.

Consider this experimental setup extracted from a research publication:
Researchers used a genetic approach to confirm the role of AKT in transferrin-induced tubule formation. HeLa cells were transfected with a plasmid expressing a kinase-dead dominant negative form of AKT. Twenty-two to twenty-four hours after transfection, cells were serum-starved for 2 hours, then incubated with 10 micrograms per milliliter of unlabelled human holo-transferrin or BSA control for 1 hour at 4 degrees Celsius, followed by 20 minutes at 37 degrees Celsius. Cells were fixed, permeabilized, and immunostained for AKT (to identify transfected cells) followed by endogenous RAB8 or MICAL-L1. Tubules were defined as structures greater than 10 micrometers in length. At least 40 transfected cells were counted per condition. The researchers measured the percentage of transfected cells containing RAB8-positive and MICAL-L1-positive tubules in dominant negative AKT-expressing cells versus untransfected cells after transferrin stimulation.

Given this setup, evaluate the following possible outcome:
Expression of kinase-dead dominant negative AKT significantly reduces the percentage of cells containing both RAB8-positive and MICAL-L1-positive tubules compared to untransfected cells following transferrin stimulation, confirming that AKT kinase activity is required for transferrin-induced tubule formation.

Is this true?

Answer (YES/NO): YES